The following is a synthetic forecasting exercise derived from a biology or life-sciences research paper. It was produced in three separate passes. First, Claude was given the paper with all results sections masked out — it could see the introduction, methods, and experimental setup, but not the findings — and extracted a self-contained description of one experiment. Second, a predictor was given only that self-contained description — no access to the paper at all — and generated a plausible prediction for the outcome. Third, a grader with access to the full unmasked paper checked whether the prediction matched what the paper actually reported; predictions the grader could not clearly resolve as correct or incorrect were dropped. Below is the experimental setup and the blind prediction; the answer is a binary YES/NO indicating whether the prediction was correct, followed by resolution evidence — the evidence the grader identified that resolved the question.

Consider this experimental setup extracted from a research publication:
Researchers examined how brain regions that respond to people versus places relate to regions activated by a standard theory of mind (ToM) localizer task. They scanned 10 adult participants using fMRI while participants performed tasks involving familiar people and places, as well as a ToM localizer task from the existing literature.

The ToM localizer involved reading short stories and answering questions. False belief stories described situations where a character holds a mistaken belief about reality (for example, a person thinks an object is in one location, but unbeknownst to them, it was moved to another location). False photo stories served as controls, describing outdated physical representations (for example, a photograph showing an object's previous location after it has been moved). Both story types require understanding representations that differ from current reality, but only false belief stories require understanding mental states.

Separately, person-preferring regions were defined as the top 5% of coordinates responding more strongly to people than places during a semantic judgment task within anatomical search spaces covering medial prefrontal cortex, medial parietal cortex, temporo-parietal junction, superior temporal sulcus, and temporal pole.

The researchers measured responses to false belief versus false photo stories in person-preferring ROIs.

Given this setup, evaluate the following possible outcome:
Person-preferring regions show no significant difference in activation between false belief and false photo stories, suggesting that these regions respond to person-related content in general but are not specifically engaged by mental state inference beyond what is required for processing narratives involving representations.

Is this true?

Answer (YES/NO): NO